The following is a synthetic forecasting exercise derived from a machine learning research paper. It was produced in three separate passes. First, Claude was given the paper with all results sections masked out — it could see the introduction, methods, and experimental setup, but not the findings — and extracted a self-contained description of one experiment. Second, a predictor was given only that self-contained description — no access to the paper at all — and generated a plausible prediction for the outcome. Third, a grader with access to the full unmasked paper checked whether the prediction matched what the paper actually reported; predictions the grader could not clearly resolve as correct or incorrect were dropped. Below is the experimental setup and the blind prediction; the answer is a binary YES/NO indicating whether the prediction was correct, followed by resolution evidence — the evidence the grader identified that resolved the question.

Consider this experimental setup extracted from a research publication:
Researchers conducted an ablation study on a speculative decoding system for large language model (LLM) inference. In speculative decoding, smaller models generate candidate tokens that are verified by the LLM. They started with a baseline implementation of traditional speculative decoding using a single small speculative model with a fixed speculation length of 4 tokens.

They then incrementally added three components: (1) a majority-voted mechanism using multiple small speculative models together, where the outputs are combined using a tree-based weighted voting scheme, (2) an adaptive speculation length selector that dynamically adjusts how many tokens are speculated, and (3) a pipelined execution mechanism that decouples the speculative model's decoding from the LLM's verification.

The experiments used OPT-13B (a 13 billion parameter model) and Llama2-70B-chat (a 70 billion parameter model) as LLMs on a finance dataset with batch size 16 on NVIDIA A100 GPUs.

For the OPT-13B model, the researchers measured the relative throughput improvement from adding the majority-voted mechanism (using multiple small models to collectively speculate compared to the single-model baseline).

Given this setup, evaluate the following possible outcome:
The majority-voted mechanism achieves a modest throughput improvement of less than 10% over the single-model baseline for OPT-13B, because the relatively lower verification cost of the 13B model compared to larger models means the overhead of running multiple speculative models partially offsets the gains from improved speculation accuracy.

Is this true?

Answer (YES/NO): YES